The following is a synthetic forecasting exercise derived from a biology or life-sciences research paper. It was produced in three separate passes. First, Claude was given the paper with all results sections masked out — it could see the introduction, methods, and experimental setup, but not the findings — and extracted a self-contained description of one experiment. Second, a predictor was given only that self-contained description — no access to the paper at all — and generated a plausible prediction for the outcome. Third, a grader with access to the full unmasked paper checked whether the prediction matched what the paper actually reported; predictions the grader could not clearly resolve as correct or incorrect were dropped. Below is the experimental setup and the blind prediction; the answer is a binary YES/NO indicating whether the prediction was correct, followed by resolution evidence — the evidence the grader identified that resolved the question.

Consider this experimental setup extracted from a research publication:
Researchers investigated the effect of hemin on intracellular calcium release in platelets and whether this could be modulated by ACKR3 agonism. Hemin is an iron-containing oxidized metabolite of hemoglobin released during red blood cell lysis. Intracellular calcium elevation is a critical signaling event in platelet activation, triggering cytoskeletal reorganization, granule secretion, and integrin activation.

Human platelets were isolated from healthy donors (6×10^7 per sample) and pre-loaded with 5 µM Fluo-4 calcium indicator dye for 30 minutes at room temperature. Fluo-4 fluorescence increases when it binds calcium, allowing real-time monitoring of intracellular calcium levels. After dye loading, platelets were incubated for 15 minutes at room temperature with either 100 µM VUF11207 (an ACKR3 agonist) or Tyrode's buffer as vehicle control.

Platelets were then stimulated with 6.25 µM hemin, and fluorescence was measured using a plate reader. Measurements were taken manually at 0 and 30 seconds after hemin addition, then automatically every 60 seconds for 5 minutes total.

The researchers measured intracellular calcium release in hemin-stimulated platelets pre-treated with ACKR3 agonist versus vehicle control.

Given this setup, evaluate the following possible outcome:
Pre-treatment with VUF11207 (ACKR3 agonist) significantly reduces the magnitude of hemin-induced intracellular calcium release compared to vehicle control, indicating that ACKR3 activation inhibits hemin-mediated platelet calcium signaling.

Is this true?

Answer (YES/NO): YES